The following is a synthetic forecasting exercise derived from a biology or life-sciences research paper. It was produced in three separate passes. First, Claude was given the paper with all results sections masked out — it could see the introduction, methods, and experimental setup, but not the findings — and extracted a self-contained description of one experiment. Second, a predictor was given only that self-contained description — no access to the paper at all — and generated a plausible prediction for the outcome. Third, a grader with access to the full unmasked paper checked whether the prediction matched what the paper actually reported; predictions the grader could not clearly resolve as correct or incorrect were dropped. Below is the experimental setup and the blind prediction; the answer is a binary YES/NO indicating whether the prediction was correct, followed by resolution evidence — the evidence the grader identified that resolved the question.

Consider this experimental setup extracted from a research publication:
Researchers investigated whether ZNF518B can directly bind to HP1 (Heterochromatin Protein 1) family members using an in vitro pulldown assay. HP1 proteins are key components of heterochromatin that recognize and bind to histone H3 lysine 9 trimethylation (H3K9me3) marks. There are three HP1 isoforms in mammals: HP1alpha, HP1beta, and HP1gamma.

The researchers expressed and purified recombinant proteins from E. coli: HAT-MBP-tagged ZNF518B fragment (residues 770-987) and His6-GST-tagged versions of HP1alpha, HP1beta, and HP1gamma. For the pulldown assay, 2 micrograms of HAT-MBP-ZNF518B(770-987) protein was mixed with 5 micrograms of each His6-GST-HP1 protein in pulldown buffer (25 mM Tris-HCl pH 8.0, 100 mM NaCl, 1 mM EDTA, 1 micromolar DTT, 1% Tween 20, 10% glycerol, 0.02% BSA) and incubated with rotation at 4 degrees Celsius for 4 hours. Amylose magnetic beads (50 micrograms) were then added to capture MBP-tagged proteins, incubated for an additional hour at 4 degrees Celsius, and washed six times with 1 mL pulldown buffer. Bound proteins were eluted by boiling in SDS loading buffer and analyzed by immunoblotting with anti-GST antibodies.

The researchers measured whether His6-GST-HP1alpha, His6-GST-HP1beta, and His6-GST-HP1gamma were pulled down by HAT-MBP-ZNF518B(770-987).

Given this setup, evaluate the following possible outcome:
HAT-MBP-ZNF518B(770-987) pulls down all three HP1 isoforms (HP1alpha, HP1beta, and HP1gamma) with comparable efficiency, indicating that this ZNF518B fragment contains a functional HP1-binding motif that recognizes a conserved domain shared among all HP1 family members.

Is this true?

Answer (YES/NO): YES